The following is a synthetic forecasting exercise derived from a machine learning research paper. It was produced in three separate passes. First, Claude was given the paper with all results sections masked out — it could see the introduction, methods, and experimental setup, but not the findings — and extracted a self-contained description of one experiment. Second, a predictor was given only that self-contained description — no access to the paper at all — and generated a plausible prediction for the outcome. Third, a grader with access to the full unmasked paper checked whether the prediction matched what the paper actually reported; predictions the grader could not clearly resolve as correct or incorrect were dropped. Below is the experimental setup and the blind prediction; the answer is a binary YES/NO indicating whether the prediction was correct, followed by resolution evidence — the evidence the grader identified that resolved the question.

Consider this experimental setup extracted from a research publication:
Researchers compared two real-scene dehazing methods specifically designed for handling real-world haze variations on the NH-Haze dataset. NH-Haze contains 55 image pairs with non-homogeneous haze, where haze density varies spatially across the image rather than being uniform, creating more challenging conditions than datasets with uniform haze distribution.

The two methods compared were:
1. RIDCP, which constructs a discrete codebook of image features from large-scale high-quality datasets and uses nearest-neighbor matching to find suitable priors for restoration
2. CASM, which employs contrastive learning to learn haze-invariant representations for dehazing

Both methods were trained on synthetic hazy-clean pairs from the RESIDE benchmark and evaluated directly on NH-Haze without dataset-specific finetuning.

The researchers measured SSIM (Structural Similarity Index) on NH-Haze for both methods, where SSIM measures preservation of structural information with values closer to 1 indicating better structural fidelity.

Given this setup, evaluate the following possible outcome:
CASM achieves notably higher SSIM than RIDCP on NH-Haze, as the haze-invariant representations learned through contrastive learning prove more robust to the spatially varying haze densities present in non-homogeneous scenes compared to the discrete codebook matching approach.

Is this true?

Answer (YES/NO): YES